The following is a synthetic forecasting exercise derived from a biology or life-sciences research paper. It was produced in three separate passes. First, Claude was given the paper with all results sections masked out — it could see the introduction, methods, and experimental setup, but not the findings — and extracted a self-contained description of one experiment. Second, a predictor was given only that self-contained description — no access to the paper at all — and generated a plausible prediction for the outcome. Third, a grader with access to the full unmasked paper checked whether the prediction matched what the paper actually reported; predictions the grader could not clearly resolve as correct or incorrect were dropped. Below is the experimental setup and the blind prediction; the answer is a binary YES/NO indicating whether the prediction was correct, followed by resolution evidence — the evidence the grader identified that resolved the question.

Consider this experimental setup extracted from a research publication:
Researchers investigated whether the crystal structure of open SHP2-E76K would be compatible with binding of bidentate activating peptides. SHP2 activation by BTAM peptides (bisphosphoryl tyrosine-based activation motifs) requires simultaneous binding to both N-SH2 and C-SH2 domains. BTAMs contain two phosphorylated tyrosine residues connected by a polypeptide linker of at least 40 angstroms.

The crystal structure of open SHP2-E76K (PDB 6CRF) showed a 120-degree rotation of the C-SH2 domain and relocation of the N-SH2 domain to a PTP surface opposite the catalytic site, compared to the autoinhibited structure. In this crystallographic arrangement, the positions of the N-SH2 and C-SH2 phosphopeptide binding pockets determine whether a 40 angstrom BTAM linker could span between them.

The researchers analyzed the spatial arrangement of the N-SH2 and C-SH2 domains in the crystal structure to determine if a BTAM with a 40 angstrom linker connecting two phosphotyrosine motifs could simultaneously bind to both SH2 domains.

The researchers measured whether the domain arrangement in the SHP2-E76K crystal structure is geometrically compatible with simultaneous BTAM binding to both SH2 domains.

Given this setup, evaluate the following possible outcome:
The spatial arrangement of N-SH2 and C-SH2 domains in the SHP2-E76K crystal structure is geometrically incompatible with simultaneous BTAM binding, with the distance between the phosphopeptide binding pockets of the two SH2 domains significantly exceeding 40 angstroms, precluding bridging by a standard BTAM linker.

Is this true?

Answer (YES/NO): NO